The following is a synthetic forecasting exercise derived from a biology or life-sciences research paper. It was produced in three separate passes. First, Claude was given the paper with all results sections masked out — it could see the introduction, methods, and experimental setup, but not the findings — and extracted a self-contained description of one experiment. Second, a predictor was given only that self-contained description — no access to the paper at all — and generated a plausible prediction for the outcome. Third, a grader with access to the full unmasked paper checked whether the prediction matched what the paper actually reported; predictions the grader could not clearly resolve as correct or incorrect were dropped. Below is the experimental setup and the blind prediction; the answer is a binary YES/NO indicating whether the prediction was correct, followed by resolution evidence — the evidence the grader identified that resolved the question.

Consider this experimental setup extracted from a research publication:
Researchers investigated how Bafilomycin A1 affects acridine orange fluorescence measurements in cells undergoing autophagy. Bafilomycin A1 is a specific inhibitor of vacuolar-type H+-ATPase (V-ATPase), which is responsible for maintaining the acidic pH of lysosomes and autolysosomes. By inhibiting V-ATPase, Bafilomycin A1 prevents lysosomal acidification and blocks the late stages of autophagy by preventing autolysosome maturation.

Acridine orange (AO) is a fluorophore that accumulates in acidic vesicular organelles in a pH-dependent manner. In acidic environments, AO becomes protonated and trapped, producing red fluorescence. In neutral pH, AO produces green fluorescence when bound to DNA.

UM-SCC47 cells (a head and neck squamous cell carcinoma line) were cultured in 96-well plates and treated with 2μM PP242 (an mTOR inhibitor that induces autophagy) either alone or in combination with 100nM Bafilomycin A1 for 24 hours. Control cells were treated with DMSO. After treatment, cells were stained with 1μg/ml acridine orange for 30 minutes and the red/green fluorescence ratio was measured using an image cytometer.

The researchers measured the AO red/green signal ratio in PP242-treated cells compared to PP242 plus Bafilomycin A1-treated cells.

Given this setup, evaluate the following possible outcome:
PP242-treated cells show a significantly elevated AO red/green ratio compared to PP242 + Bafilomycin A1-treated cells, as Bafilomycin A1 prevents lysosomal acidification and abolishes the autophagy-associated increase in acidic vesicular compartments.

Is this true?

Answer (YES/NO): YES